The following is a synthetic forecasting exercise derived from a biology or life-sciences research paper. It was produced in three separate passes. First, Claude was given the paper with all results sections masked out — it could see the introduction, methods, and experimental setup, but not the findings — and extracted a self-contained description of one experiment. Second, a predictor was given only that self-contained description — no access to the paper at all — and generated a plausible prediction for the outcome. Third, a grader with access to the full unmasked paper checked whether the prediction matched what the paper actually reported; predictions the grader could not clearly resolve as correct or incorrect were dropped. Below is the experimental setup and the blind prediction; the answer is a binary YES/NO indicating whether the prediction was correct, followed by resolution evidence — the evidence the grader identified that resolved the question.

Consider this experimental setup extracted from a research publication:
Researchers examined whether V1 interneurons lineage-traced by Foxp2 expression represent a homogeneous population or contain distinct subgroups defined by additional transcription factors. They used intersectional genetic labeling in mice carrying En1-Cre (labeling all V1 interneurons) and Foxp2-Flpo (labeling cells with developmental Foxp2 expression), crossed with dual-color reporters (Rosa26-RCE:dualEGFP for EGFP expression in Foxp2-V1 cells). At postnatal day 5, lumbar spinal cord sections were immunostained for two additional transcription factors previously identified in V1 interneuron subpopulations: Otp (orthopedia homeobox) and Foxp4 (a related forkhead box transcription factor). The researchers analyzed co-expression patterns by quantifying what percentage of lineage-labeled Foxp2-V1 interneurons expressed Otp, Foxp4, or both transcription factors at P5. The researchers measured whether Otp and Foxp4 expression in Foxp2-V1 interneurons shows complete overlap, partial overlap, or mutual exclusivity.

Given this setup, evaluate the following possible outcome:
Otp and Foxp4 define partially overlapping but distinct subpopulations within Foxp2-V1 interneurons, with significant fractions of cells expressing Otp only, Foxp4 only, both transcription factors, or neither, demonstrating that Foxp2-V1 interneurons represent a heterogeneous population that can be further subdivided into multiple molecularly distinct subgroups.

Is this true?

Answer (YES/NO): NO